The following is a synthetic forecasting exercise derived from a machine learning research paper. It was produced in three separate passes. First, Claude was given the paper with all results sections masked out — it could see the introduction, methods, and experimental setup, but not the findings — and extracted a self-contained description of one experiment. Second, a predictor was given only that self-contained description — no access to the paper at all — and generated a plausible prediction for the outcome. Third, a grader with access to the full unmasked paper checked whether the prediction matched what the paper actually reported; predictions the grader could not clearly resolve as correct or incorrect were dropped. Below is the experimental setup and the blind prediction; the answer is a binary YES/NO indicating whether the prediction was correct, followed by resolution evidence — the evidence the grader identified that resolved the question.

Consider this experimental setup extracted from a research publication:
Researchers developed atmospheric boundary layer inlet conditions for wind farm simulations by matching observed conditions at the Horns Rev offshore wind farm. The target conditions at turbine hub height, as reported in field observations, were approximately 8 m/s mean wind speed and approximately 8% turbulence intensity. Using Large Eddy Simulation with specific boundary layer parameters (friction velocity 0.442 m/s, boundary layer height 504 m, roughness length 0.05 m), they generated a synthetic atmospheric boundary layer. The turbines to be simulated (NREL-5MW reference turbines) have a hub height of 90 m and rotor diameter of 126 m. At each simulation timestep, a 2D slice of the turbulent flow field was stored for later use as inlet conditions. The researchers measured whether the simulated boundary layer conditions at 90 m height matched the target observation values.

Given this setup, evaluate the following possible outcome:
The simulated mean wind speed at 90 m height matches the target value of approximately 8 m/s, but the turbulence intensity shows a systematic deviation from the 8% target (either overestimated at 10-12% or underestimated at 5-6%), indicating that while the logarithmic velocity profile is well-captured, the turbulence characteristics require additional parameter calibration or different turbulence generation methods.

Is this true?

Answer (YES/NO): NO